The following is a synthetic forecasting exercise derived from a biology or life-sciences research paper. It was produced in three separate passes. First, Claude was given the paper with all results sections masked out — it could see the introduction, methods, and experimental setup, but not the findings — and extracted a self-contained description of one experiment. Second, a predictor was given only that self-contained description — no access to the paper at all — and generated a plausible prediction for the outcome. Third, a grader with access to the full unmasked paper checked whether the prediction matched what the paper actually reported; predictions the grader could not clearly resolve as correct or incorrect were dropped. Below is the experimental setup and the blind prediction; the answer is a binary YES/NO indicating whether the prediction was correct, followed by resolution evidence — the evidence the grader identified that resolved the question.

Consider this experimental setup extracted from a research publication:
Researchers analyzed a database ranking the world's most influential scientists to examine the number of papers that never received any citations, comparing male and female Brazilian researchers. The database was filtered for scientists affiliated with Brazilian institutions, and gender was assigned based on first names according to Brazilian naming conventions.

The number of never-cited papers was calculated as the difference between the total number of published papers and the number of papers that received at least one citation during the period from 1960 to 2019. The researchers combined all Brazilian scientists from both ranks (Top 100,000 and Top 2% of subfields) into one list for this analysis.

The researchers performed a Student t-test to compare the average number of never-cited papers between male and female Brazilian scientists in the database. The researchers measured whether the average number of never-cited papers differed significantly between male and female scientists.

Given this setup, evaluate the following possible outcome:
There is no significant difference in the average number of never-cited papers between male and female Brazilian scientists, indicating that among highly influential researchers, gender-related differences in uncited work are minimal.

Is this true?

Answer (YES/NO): NO